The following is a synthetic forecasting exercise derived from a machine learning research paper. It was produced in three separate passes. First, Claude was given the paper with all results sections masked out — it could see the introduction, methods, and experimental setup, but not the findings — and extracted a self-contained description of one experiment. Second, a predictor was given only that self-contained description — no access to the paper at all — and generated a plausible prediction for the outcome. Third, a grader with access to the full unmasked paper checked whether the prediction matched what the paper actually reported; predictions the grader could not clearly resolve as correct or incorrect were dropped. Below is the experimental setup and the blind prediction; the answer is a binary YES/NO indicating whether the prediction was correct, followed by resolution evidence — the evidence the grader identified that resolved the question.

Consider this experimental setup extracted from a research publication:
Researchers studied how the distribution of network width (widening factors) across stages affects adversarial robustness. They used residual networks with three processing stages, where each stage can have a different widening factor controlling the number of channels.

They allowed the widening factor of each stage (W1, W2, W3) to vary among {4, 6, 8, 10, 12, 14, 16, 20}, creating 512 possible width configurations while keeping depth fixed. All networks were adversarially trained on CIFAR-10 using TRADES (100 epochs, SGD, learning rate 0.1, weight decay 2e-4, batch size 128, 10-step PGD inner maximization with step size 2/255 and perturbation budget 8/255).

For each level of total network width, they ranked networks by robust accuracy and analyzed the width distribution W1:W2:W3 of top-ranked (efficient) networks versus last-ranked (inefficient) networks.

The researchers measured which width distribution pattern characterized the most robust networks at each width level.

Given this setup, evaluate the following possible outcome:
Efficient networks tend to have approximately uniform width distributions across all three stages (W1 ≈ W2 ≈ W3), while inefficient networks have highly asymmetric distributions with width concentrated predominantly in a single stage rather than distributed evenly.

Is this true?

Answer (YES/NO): NO